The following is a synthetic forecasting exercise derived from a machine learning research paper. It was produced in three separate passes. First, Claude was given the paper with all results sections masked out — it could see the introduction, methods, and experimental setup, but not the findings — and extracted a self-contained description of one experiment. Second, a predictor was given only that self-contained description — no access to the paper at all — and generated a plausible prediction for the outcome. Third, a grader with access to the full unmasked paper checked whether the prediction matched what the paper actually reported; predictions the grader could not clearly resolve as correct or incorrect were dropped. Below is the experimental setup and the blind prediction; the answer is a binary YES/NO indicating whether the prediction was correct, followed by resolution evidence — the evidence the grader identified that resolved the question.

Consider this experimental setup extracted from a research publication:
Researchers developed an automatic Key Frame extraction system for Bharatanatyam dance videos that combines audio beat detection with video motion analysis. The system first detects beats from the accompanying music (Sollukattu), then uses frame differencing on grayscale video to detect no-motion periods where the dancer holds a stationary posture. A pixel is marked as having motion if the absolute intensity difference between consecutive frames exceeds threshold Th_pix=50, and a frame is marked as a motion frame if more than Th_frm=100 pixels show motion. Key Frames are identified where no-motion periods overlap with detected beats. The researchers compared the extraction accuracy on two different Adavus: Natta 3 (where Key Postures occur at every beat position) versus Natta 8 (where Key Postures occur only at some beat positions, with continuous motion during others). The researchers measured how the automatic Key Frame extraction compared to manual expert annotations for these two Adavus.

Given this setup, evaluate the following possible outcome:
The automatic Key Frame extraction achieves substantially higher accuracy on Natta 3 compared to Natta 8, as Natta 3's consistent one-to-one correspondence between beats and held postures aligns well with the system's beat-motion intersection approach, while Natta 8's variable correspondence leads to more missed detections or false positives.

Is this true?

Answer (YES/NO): YES